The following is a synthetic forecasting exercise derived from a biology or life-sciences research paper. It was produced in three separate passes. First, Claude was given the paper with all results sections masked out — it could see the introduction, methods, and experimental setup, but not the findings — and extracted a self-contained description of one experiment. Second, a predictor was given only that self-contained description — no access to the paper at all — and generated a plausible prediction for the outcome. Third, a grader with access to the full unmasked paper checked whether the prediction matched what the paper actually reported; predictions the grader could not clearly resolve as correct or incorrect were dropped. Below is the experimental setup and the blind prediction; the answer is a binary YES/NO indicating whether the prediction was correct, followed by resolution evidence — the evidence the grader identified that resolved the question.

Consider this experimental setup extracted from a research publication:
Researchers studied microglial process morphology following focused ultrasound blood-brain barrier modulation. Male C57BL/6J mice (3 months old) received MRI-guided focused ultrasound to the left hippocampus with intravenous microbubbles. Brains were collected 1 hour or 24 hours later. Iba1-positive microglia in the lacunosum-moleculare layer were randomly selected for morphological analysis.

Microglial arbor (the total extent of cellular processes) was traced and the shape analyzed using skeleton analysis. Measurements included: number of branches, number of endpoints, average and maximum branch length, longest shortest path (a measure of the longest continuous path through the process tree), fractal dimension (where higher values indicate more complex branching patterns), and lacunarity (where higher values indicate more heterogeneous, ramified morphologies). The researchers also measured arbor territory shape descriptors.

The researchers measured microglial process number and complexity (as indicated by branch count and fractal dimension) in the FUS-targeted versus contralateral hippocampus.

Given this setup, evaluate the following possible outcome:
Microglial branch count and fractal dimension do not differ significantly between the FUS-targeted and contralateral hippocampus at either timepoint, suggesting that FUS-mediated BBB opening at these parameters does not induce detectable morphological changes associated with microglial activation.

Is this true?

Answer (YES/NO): NO